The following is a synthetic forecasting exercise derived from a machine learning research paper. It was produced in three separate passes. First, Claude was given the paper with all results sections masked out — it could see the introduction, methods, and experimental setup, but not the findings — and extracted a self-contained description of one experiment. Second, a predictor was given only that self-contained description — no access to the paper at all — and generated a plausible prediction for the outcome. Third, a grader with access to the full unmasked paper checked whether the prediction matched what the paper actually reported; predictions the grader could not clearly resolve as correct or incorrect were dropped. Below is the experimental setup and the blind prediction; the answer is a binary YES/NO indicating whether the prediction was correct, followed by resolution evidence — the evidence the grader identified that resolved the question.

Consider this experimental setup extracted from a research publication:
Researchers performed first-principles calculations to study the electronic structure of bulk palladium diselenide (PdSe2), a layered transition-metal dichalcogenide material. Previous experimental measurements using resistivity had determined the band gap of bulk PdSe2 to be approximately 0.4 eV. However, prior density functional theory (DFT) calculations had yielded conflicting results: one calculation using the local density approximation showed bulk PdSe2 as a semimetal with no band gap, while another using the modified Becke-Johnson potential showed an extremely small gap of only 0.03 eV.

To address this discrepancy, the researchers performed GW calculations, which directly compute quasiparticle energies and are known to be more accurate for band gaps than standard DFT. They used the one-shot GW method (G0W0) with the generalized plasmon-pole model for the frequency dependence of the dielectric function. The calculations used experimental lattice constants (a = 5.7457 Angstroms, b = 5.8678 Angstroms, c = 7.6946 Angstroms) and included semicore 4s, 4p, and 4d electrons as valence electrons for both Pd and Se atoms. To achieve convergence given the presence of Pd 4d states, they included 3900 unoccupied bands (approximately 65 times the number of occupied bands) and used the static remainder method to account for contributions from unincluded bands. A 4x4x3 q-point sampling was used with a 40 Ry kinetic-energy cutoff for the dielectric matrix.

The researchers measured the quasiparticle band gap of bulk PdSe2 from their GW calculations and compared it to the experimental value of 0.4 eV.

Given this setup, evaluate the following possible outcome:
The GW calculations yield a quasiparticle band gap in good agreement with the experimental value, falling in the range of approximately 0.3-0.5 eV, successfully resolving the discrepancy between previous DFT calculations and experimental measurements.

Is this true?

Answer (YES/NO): YES